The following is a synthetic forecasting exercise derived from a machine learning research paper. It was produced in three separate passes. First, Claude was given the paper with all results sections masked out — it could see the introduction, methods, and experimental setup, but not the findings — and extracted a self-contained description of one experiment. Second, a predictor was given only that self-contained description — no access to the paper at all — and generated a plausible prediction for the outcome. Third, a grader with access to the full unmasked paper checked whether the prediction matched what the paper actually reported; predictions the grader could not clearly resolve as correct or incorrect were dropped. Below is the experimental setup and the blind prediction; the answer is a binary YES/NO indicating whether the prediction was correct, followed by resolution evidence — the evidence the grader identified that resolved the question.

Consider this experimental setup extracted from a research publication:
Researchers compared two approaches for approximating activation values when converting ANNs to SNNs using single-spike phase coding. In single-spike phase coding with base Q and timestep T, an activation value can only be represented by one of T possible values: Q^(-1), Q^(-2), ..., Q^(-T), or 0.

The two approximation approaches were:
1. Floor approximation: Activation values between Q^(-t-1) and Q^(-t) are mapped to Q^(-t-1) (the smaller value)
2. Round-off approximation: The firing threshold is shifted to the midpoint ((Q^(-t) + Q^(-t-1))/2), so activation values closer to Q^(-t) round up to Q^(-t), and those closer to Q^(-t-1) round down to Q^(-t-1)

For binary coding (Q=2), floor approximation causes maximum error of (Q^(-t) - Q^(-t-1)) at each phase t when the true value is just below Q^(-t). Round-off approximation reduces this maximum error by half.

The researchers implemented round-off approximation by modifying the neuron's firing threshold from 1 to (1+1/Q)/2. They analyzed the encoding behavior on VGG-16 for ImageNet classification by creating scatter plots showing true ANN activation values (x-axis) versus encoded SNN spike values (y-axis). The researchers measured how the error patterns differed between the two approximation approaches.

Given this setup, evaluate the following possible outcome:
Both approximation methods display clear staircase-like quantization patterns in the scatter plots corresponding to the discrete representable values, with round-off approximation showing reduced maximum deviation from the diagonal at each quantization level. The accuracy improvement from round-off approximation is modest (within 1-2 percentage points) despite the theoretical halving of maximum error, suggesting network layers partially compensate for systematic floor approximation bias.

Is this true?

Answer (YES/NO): NO